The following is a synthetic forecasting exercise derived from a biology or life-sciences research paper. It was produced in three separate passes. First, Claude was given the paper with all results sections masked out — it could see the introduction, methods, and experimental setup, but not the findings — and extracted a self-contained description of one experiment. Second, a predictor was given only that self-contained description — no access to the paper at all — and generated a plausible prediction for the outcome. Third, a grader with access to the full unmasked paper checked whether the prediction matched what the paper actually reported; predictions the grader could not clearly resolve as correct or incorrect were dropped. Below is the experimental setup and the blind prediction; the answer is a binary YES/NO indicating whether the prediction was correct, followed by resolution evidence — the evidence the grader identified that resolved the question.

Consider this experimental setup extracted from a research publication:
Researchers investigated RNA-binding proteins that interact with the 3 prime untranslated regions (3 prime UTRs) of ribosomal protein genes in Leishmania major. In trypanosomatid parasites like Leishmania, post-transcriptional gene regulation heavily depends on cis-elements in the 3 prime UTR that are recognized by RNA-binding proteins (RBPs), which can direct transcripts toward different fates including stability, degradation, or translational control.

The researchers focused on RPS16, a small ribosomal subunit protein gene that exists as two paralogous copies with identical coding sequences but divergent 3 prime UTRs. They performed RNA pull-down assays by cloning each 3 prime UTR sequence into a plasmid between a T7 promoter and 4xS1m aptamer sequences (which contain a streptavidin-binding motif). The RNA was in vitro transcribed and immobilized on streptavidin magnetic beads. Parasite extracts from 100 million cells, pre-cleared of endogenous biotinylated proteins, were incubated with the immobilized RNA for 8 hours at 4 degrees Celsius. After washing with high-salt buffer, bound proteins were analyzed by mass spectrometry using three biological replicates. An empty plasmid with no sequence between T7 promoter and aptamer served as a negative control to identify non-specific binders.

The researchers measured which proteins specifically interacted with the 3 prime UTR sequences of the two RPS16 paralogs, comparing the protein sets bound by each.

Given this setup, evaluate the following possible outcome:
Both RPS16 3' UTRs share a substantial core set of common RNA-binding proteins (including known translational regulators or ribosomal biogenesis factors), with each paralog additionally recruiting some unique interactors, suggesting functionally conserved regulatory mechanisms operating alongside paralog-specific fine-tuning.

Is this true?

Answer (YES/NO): YES